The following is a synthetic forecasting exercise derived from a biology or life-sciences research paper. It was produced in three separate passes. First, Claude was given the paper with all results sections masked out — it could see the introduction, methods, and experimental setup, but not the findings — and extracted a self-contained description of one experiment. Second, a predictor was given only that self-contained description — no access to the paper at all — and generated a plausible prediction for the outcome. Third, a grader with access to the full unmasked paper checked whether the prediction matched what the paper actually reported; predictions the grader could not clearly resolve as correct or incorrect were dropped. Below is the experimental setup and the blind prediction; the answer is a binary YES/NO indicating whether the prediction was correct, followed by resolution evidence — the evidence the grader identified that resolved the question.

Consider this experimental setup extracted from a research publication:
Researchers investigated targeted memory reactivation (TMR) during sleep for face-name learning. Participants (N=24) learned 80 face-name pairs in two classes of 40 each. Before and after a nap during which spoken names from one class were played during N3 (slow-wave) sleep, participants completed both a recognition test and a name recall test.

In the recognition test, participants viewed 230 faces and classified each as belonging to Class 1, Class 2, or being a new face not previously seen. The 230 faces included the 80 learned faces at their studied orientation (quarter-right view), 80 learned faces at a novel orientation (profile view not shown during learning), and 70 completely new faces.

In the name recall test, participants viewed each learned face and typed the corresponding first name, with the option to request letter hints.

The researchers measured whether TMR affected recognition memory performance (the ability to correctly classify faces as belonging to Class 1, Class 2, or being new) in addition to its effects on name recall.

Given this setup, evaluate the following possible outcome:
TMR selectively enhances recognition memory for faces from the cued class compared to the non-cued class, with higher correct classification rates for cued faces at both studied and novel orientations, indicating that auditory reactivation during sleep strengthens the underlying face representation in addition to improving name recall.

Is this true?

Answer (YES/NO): NO